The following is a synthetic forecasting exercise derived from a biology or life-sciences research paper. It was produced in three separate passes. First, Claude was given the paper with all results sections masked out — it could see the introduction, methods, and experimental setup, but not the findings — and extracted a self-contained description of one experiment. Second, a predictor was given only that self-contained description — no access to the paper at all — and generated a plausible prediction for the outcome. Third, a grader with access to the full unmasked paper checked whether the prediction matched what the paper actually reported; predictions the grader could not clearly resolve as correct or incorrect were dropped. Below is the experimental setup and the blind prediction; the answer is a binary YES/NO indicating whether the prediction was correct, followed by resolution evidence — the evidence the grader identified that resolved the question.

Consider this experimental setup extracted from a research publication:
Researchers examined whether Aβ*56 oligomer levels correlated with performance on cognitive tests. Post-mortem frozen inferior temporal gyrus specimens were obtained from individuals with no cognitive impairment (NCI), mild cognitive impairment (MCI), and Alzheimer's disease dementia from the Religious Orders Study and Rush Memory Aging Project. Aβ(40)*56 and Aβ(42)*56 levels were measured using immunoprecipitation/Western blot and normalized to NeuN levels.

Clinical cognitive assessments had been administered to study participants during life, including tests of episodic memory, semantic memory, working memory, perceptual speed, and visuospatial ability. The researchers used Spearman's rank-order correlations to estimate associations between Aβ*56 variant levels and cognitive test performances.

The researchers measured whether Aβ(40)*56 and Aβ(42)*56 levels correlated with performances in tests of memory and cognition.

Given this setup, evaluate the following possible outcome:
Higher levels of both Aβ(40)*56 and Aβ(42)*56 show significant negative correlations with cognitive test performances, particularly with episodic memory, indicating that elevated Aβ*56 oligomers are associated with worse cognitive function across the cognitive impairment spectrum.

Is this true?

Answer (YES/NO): YES